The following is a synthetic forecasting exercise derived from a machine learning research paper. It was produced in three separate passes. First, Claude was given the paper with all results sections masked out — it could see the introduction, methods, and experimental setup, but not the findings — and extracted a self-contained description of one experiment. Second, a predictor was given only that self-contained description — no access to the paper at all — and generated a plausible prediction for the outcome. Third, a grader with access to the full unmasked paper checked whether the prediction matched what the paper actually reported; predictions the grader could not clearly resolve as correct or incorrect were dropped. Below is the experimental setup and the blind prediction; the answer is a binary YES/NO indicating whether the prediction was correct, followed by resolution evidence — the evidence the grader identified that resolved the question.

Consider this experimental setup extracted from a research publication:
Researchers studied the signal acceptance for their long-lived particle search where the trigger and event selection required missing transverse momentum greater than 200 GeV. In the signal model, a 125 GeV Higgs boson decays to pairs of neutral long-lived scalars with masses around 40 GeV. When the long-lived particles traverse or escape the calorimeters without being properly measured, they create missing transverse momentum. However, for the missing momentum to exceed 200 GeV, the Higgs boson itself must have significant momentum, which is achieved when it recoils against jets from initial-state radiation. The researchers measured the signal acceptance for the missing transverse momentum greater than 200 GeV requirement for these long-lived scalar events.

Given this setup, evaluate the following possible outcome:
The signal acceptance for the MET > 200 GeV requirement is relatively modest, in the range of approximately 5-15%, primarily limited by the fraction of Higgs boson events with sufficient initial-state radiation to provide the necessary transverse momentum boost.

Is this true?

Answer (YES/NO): NO